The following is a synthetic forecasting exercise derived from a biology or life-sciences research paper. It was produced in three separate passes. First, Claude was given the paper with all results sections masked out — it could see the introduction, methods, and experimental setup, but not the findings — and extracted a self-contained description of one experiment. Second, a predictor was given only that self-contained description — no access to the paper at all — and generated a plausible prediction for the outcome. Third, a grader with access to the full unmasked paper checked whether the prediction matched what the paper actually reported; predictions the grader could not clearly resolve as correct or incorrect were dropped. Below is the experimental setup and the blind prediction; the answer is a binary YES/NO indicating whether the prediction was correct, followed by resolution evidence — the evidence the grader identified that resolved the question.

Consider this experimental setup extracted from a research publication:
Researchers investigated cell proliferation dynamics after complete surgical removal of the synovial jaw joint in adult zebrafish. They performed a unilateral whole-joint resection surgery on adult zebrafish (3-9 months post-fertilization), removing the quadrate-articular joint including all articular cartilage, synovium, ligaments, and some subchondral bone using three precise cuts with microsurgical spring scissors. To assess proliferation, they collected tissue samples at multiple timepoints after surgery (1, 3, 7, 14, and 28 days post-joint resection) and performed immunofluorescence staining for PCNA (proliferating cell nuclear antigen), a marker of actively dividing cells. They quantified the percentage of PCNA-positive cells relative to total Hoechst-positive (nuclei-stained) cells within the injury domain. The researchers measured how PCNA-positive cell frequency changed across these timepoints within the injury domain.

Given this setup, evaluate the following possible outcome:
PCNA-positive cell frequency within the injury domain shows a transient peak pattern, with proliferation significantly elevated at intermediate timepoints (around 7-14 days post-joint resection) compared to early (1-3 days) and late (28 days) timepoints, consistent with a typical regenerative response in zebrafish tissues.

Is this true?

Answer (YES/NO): NO